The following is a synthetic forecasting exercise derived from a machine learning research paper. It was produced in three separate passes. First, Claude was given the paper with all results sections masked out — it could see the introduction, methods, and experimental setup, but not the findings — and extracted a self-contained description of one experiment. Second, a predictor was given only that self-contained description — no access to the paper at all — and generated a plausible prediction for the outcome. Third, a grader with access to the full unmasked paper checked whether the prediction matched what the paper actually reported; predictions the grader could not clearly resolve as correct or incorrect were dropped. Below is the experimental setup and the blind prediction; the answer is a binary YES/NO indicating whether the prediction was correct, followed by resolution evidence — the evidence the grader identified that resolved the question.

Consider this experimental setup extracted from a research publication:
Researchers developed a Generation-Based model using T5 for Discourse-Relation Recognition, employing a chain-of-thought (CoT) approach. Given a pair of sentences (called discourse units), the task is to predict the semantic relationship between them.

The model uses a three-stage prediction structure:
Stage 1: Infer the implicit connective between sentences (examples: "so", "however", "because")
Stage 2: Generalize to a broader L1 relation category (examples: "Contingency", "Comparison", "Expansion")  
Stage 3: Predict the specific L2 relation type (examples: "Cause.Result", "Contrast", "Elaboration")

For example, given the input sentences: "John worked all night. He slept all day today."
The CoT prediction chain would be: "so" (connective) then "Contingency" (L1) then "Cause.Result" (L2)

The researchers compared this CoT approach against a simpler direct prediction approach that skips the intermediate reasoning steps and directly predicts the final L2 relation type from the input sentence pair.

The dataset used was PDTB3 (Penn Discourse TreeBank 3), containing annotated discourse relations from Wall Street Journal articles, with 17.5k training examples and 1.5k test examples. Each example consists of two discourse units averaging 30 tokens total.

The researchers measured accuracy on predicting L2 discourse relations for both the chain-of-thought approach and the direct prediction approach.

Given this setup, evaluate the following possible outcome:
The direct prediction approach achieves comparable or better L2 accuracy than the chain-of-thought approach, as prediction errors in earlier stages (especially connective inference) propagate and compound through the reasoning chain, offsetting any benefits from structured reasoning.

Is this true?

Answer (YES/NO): NO